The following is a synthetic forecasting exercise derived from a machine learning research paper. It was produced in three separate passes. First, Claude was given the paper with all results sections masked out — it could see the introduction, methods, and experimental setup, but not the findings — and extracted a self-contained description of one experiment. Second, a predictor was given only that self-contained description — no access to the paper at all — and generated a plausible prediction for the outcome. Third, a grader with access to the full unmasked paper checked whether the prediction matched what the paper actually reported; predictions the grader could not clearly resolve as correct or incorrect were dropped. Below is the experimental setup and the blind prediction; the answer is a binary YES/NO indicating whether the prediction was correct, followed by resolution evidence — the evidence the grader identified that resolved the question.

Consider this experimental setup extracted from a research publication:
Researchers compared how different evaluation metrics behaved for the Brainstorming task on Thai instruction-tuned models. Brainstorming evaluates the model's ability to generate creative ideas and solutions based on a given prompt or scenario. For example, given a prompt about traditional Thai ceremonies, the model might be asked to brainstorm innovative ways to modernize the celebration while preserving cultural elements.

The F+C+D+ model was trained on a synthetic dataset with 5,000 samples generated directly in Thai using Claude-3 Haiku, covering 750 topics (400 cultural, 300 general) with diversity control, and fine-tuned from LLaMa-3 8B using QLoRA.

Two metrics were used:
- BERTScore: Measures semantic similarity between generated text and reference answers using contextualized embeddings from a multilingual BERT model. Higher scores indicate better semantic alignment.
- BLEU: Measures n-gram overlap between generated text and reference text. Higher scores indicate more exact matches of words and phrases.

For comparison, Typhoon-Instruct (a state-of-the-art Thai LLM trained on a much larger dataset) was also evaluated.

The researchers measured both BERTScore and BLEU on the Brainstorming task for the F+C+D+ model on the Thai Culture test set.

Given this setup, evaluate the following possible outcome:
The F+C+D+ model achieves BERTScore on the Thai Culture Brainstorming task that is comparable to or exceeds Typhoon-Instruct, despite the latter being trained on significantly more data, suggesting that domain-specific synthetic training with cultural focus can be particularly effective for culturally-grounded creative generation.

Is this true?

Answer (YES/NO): NO